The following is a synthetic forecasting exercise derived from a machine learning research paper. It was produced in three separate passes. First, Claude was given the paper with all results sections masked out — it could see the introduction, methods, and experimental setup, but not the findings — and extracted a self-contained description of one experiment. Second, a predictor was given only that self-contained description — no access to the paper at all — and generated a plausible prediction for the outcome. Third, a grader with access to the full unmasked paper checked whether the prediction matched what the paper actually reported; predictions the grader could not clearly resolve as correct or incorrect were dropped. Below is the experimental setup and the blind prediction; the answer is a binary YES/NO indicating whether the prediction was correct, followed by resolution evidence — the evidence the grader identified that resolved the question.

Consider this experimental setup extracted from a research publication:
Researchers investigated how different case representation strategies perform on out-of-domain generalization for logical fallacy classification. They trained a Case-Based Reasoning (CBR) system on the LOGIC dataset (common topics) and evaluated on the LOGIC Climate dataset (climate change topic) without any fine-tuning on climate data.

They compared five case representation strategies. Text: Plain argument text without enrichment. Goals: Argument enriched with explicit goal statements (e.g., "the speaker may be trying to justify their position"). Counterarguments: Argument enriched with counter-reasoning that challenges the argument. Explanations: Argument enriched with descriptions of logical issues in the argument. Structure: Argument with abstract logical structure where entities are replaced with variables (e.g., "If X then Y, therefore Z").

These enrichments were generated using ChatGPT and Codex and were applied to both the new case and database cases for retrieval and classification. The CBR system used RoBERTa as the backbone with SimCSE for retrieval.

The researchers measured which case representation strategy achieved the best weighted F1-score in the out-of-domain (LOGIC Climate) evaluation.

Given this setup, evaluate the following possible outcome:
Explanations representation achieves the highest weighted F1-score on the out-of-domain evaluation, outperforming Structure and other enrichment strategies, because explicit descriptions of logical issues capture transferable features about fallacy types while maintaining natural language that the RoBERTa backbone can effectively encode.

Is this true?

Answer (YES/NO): NO